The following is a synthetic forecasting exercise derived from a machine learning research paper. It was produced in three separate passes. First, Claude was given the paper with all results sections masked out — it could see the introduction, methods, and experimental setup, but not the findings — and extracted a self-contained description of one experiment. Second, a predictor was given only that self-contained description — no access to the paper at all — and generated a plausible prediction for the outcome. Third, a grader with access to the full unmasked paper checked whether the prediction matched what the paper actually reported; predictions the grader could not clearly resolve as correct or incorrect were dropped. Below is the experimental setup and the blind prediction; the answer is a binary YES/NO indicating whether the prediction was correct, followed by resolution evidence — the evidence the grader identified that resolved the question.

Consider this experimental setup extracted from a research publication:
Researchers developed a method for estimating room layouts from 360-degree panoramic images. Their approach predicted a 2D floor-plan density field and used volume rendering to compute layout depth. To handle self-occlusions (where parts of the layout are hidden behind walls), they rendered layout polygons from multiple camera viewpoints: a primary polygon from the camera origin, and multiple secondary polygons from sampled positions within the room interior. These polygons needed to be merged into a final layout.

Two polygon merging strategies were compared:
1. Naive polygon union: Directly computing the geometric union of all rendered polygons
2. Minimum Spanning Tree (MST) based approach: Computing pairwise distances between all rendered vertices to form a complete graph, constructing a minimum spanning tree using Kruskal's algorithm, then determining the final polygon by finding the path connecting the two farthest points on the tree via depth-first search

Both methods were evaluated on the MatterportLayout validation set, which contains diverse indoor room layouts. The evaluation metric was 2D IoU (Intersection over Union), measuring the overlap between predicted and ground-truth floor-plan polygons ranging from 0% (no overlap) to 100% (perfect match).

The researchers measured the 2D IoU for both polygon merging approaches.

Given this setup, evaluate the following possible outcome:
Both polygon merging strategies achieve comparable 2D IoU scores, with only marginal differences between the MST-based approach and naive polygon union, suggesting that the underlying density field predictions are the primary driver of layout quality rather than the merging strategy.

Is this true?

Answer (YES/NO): YES